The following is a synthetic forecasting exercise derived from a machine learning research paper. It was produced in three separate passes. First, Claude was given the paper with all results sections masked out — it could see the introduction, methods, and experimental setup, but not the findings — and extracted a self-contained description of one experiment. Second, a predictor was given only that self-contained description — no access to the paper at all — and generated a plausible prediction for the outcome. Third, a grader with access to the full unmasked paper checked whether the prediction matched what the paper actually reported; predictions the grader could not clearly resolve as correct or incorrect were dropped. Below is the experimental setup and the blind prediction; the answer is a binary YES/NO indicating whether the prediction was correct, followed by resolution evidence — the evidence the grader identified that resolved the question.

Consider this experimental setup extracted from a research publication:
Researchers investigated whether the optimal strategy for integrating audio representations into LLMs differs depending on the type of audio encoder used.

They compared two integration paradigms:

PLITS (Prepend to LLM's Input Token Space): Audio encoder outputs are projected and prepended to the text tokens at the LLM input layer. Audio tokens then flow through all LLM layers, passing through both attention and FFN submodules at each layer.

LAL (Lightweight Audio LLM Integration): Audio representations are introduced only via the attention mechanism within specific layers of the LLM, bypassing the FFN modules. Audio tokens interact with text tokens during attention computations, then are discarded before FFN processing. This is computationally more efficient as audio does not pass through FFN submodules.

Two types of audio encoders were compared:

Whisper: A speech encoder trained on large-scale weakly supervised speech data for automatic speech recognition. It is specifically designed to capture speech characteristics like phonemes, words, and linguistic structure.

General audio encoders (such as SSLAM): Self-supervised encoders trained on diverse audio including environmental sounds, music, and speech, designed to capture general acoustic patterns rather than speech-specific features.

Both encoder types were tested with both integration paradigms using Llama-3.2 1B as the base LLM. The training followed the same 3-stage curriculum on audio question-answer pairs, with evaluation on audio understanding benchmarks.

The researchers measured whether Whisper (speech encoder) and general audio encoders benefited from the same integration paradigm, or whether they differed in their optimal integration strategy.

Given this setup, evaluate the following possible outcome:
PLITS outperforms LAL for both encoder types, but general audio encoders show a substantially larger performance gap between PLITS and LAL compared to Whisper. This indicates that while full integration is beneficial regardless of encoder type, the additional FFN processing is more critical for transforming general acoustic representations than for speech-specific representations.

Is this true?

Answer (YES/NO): NO